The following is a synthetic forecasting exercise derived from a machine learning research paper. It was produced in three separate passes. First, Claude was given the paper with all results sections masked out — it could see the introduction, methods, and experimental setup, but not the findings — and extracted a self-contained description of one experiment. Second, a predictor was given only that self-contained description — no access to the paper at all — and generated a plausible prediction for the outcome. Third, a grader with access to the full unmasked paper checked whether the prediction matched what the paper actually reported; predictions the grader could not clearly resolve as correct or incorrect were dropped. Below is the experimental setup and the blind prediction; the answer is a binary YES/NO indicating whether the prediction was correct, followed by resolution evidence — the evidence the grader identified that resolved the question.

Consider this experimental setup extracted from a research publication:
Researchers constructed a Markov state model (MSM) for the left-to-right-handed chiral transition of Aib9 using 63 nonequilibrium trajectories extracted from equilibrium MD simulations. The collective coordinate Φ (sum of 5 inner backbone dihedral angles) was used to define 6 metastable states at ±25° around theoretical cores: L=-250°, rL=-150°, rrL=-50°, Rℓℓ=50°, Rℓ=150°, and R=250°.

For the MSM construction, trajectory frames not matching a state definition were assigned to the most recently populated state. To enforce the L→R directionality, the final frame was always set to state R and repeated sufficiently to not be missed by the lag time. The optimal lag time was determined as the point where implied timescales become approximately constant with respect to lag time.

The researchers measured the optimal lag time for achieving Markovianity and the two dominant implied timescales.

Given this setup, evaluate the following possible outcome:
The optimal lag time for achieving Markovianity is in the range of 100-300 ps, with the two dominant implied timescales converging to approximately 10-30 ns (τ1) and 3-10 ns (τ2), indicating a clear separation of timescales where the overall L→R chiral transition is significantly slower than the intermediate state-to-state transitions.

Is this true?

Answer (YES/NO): NO